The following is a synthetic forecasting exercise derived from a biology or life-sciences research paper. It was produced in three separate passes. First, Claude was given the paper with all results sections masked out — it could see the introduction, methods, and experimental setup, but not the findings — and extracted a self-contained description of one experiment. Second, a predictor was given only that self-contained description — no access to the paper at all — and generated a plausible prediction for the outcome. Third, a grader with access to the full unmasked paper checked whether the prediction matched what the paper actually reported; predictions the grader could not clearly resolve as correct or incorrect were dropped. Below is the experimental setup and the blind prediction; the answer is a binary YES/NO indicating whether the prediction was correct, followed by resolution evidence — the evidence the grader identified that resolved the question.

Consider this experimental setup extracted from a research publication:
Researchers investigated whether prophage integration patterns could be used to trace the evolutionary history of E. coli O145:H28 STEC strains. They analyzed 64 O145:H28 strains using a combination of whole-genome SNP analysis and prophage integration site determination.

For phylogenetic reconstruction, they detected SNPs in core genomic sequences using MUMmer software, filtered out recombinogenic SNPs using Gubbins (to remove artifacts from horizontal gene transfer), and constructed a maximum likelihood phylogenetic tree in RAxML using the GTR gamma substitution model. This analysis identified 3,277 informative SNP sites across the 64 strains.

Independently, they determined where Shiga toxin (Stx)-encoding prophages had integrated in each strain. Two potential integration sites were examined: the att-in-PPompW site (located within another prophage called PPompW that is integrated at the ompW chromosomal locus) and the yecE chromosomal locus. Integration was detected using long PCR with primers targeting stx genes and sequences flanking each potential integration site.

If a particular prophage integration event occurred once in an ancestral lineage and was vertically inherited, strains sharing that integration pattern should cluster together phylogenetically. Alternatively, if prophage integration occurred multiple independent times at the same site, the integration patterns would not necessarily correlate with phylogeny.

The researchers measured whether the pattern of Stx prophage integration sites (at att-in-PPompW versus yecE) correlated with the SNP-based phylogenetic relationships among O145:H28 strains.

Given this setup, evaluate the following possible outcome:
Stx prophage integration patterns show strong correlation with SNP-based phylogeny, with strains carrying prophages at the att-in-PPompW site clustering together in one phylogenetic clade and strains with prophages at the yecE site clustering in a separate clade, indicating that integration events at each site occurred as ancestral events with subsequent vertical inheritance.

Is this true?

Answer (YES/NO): NO